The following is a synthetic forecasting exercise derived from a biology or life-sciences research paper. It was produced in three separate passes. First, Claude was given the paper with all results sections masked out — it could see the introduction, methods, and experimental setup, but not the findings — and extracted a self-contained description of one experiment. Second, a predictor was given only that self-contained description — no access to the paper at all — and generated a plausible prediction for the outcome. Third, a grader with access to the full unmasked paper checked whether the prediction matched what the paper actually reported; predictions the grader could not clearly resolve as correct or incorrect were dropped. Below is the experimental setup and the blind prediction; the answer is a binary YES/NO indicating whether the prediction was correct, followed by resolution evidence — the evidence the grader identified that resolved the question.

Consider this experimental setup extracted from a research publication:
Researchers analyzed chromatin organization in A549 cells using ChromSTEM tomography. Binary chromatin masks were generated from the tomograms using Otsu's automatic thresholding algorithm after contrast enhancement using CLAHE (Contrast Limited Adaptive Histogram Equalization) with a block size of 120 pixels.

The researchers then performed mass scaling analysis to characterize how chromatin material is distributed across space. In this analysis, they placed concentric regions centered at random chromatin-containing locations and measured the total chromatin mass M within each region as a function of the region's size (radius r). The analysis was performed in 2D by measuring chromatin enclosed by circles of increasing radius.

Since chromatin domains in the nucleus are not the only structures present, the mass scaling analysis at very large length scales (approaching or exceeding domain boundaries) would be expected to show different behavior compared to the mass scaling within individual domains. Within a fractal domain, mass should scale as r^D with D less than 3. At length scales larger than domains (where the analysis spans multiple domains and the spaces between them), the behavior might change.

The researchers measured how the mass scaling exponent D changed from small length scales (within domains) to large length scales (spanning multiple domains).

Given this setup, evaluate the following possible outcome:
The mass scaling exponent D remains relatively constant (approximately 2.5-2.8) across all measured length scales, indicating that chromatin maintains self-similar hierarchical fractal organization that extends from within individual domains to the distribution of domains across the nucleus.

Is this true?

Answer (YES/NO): NO